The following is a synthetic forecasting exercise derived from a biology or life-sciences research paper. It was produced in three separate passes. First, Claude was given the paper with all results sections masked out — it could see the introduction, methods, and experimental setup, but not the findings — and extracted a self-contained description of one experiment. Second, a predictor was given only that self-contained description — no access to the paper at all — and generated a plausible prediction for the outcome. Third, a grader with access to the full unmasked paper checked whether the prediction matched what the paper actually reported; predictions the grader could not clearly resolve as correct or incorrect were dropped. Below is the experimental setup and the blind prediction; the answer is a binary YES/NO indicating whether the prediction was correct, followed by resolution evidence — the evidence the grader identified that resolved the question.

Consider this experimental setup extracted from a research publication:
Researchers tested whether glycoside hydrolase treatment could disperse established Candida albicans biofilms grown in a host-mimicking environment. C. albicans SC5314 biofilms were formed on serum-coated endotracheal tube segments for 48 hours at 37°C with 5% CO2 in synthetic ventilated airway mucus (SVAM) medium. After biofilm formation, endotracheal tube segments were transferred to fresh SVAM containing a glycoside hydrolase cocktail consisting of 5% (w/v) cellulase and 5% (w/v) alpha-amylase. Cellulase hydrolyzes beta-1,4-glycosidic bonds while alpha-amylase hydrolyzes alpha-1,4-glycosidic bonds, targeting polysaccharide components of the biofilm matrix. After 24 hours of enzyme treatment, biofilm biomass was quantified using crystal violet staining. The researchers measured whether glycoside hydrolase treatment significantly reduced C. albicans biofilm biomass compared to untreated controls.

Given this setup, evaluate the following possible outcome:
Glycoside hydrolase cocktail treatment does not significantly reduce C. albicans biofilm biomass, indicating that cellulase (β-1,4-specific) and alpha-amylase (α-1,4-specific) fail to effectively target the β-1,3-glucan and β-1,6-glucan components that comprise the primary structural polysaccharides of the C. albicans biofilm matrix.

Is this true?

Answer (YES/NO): NO